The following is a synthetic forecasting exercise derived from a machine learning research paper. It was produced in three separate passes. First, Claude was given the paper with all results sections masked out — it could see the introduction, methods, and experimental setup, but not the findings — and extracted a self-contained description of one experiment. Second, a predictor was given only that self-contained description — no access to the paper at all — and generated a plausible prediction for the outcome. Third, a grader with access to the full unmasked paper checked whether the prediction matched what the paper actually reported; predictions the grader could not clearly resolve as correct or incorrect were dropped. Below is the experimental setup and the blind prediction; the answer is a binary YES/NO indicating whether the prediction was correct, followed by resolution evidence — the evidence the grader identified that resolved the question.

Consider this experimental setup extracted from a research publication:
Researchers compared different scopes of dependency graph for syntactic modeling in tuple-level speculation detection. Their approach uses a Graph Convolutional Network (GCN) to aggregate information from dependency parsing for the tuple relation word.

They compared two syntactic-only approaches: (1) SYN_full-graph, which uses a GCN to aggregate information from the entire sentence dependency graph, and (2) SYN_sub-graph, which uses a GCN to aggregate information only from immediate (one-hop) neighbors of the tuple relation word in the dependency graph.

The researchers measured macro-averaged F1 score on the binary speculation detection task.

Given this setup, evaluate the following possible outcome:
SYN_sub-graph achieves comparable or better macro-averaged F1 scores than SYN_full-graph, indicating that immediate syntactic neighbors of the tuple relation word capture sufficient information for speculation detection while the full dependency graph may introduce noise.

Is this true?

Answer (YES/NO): YES